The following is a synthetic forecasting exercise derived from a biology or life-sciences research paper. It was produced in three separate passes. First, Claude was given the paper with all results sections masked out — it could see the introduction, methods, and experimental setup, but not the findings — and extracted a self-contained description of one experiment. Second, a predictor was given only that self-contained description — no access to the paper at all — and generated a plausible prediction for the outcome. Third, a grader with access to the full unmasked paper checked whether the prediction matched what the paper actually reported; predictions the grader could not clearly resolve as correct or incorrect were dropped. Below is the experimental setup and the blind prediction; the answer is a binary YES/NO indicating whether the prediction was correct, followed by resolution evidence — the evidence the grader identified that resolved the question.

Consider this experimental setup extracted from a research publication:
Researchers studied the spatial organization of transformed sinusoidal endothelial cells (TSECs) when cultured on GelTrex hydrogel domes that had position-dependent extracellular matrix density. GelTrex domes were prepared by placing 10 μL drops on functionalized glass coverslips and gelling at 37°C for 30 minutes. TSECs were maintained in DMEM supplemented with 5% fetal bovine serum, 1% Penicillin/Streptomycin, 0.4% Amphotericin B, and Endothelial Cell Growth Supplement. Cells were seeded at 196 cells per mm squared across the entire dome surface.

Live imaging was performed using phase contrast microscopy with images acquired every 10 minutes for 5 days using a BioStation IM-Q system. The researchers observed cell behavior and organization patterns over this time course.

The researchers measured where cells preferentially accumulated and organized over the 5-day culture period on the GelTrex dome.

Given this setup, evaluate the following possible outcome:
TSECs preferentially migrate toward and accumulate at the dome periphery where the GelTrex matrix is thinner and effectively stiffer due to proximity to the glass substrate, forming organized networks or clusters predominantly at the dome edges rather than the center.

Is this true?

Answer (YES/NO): NO